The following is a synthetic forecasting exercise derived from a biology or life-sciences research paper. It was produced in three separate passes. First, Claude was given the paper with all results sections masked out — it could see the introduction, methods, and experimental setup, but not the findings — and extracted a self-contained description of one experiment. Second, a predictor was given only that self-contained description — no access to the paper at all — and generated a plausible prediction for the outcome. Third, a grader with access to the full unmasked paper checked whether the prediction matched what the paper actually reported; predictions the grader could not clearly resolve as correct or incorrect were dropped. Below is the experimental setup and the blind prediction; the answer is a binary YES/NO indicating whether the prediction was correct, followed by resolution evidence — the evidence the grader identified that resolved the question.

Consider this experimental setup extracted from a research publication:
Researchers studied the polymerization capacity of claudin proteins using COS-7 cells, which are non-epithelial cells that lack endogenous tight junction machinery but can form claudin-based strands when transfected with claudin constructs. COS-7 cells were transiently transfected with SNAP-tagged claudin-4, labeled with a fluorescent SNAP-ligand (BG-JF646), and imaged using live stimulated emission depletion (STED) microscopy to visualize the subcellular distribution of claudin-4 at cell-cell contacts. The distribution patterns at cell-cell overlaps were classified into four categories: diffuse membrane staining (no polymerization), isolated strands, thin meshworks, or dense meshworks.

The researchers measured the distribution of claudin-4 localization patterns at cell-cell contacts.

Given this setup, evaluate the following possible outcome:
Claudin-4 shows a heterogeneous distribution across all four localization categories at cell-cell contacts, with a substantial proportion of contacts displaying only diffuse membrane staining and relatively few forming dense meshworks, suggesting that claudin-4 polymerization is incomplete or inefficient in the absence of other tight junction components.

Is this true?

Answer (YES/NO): YES